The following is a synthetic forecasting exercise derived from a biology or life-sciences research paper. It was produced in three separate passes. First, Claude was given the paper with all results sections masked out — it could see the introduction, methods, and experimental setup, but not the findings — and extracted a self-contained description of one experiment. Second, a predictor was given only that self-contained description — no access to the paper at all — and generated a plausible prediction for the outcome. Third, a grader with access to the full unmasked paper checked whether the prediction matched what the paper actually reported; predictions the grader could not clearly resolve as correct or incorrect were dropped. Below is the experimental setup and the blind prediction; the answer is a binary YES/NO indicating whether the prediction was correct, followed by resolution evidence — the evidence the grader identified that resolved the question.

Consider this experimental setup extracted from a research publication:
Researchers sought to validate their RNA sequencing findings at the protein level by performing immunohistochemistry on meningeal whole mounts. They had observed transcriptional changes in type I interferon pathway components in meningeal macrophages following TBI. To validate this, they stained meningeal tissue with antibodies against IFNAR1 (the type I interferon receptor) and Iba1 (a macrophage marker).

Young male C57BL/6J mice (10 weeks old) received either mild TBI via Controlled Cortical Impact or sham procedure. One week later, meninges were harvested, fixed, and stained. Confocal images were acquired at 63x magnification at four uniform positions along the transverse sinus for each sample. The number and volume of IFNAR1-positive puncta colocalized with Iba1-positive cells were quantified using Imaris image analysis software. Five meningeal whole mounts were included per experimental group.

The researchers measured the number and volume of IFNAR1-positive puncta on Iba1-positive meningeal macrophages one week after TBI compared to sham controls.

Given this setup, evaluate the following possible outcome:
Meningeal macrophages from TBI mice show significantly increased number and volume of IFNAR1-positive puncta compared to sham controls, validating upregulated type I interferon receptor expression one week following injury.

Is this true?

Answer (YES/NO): YES